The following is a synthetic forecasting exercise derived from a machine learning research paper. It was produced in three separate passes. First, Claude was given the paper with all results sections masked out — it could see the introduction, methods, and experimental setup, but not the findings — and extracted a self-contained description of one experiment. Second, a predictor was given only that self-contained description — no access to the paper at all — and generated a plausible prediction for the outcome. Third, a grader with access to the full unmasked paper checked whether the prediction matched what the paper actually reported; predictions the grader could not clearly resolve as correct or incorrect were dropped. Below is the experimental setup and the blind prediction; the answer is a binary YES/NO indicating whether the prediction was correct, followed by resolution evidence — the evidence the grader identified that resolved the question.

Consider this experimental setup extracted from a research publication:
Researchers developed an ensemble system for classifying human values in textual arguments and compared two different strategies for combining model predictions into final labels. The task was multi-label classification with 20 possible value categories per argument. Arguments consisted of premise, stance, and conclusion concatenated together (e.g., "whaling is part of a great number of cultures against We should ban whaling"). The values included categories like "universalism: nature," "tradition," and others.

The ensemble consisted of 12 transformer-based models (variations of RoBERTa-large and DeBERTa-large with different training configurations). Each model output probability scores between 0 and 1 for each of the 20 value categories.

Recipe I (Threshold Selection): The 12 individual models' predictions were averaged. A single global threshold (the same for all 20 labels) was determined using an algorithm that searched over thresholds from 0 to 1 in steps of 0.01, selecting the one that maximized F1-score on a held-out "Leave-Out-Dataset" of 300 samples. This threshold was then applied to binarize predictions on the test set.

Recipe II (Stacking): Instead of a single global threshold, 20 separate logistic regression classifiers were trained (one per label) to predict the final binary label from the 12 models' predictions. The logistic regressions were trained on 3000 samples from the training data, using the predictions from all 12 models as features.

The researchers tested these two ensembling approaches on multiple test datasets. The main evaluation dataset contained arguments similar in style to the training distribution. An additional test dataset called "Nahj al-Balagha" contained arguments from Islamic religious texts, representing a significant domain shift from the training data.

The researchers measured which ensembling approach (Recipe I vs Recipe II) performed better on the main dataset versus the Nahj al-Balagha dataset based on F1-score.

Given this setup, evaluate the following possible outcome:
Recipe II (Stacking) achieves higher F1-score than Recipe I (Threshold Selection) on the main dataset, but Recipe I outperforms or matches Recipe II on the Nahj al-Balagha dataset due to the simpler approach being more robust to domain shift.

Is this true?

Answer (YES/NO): NO